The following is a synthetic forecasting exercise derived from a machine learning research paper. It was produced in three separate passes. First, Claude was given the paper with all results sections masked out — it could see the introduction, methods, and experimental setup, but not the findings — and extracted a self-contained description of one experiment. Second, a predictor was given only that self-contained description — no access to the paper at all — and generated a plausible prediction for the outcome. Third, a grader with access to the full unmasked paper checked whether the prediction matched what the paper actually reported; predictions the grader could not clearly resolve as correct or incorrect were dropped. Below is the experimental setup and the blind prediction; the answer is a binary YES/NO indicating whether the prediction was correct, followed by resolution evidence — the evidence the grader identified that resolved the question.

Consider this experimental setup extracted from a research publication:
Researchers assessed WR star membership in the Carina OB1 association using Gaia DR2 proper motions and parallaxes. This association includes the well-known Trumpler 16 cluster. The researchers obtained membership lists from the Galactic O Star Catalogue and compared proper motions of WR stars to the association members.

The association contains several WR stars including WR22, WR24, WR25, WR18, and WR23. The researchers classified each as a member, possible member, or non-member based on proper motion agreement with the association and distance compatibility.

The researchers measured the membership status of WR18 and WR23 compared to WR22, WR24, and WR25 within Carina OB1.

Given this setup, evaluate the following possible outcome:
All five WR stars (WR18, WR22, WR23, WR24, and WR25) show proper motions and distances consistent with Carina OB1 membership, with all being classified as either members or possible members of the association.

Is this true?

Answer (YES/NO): YES